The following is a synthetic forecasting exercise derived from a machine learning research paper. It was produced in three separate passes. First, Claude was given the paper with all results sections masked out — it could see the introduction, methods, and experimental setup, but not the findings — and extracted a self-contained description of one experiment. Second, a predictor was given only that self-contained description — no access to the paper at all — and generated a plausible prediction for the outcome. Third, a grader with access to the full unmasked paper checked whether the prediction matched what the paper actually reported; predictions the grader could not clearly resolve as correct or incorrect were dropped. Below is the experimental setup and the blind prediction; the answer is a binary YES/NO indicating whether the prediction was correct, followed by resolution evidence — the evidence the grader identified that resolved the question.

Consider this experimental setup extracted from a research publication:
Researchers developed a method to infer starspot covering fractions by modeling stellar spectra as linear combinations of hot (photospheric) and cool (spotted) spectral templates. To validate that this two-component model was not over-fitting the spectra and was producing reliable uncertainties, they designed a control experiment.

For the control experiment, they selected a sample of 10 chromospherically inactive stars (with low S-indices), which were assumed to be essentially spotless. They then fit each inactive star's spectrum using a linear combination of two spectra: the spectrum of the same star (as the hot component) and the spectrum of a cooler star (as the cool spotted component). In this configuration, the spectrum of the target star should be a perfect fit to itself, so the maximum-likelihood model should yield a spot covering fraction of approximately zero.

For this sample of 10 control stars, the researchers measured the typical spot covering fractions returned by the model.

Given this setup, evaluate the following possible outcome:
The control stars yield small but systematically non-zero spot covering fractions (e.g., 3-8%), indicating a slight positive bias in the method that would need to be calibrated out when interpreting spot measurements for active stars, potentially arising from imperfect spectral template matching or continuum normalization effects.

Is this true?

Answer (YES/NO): NO